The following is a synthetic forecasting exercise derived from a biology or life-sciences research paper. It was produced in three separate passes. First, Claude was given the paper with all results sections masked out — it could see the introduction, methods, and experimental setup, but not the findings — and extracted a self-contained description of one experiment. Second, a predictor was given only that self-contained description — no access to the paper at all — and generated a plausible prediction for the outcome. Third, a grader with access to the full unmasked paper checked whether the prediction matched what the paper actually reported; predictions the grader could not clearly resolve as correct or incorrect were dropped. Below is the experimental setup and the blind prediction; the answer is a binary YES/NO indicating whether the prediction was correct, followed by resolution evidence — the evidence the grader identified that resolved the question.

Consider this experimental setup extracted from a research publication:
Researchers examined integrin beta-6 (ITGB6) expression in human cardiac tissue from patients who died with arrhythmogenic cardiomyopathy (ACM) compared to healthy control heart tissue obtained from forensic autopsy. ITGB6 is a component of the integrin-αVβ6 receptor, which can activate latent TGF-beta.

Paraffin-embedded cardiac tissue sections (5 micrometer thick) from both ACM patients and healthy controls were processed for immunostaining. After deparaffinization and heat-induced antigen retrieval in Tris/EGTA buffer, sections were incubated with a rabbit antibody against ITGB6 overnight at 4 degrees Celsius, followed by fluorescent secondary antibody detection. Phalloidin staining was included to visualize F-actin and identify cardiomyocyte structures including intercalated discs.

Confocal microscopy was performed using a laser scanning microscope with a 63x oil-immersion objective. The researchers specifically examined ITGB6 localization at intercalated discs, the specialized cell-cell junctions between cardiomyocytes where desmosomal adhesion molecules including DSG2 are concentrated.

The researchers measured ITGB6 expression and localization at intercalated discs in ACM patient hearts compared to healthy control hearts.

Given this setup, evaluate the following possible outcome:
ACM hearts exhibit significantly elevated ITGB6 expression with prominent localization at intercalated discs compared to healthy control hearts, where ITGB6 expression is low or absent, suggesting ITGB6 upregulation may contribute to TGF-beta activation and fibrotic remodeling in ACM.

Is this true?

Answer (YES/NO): YES